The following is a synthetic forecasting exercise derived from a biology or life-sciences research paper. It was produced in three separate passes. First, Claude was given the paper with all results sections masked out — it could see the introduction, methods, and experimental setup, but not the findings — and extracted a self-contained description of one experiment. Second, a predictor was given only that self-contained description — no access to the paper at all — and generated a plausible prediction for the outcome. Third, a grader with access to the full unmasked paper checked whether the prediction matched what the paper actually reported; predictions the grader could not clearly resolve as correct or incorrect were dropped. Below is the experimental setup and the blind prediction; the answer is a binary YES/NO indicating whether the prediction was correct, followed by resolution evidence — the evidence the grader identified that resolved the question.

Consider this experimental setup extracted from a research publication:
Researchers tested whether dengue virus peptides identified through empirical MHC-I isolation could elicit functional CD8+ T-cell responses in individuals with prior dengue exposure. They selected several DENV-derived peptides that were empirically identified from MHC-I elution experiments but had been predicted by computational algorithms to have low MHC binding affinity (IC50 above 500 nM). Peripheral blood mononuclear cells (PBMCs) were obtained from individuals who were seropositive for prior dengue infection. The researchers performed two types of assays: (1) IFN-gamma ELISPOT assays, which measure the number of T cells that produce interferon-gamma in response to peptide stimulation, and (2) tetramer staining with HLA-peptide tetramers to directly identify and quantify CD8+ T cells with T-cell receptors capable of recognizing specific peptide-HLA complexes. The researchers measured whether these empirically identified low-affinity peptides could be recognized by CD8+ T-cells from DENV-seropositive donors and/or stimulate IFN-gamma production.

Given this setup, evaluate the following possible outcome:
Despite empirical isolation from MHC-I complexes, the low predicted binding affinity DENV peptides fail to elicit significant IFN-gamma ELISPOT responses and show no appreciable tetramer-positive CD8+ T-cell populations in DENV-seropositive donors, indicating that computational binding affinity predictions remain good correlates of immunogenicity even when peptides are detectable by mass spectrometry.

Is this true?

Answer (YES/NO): NO